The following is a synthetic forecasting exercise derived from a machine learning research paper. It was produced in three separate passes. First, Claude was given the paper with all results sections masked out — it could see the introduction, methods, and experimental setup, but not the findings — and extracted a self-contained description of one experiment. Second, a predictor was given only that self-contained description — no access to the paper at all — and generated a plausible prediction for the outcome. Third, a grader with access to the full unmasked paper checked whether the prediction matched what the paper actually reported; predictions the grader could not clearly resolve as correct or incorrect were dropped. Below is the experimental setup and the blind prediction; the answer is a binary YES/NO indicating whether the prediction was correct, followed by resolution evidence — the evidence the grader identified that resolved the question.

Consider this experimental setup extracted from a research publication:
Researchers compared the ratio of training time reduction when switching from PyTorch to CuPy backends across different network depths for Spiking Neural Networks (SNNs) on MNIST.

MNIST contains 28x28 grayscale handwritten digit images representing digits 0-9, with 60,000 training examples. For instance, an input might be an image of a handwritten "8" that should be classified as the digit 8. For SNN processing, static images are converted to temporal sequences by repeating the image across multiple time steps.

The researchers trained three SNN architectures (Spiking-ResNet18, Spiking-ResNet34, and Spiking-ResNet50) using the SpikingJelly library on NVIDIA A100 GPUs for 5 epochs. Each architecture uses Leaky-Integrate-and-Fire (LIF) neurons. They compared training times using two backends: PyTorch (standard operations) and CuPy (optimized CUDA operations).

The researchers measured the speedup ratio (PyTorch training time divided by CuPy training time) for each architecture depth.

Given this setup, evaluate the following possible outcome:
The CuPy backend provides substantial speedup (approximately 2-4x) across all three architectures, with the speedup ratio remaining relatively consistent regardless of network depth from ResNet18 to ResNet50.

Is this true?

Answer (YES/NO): NO